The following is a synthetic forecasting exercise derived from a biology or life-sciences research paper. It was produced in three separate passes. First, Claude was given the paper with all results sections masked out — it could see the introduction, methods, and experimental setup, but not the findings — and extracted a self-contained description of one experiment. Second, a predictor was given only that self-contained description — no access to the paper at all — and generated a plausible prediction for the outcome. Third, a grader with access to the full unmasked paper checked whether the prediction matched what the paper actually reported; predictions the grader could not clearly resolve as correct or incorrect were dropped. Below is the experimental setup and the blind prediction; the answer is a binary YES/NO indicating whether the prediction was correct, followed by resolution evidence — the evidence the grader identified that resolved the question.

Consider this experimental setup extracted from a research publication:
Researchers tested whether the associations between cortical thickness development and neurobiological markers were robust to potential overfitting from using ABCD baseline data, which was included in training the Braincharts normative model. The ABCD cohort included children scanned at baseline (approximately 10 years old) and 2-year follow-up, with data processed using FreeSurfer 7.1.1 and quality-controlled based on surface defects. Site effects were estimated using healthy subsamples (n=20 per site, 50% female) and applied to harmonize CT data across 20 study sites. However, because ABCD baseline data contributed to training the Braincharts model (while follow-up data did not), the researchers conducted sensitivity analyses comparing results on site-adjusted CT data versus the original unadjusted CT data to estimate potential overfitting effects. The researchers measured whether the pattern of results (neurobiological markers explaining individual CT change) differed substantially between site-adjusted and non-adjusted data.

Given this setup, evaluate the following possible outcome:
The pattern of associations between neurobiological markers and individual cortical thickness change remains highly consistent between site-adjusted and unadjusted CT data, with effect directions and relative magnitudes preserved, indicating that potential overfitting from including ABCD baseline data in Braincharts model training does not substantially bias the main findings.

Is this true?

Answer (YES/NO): YES